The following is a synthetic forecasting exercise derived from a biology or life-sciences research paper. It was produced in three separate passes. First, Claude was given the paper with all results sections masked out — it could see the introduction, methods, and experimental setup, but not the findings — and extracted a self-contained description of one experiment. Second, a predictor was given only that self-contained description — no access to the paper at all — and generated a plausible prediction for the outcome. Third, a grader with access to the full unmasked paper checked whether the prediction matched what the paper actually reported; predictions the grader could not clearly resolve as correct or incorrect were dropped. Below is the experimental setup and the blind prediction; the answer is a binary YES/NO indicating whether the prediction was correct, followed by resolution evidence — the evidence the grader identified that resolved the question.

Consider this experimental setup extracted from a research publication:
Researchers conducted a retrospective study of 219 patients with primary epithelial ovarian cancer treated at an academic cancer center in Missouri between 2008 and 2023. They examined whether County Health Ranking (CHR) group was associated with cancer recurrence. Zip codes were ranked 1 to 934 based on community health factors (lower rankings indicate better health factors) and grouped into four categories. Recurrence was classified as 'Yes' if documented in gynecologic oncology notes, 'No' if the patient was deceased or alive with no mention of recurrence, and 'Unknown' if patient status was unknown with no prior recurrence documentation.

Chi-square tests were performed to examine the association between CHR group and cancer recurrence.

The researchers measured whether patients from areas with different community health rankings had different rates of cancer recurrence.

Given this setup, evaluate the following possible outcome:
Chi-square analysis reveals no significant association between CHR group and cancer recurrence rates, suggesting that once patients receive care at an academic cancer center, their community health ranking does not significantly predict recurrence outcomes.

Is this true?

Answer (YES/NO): NO